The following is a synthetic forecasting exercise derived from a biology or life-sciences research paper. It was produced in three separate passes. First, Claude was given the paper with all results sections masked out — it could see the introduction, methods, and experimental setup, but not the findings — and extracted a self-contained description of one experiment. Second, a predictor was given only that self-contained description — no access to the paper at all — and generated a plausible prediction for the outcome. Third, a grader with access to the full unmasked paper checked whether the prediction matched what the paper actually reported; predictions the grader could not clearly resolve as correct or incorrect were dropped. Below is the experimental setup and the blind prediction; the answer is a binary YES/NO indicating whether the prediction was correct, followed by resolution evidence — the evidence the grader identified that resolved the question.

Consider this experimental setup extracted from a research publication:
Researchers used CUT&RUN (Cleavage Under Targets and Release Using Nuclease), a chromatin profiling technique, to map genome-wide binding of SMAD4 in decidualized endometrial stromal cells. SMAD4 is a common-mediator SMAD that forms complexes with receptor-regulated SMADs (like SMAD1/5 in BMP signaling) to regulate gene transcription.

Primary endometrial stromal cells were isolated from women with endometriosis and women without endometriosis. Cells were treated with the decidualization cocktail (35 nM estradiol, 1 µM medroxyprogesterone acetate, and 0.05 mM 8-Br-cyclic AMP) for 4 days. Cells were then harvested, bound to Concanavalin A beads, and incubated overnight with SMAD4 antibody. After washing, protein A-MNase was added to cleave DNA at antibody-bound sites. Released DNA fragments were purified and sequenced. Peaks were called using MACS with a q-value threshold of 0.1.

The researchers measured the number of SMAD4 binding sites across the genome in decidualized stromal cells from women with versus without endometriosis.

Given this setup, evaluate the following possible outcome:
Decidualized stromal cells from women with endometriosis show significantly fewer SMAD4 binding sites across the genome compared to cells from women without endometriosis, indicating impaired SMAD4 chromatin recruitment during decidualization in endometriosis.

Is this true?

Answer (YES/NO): NO